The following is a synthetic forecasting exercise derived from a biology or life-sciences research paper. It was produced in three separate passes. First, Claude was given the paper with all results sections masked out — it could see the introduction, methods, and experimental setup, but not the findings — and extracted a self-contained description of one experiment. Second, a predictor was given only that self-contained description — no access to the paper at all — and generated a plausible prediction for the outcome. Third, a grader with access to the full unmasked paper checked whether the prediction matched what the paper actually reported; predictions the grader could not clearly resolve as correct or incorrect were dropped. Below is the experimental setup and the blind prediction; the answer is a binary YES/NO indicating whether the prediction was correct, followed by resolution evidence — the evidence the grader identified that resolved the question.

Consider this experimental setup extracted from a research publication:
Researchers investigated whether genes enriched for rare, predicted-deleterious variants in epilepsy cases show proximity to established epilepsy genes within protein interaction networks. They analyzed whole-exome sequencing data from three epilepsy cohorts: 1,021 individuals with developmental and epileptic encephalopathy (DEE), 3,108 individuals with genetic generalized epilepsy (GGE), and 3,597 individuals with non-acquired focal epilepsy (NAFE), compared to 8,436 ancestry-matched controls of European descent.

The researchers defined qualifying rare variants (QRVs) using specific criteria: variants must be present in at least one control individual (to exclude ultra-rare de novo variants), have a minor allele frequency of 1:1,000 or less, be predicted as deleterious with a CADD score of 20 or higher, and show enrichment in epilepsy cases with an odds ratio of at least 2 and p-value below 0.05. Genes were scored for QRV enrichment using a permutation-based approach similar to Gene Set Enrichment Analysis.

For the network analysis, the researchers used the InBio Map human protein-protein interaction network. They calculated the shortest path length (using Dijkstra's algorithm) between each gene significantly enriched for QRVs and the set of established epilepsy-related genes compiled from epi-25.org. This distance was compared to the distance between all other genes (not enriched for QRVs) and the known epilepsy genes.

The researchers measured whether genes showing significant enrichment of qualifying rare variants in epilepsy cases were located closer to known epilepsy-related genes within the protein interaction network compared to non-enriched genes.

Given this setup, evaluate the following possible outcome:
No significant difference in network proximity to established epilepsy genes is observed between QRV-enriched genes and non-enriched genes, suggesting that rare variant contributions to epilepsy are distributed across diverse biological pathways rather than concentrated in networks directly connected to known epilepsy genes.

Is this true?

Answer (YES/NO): NO